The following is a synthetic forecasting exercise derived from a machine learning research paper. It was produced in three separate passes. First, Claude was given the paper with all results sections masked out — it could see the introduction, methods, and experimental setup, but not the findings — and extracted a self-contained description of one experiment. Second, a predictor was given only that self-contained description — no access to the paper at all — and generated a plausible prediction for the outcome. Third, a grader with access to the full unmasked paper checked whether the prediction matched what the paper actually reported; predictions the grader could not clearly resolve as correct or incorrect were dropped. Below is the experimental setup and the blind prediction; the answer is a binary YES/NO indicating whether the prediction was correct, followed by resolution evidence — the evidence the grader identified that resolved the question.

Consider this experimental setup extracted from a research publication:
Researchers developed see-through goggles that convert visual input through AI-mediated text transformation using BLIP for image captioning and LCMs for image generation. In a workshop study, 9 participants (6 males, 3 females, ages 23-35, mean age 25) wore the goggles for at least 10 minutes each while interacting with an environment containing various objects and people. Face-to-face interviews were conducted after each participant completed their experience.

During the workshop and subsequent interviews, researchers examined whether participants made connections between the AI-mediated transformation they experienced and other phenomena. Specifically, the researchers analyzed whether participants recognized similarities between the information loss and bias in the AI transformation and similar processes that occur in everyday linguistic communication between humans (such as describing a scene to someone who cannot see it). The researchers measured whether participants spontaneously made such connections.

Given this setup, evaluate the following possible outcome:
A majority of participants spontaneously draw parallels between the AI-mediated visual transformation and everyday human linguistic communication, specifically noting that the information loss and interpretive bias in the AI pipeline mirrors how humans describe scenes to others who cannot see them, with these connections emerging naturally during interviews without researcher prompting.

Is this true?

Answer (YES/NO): NO